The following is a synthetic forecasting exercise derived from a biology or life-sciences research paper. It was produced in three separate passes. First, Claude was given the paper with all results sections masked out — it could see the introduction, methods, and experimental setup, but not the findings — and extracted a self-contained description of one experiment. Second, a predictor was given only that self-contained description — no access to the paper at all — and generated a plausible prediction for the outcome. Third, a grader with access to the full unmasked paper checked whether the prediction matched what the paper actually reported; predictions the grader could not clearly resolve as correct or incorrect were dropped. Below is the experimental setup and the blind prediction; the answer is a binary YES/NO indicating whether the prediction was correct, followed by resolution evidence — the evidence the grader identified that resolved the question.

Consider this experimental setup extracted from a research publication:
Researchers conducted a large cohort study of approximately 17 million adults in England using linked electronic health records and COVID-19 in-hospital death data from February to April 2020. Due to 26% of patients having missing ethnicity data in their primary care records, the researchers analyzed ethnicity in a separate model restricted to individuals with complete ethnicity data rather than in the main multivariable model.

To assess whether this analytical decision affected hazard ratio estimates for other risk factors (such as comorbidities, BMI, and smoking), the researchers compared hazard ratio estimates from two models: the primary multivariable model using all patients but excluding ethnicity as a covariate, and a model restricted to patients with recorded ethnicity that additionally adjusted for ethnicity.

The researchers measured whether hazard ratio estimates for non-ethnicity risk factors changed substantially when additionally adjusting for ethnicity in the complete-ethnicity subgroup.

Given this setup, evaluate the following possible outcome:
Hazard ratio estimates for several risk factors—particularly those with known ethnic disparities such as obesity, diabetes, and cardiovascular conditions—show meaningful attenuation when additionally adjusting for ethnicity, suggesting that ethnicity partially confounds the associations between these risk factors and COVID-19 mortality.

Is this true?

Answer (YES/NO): NO